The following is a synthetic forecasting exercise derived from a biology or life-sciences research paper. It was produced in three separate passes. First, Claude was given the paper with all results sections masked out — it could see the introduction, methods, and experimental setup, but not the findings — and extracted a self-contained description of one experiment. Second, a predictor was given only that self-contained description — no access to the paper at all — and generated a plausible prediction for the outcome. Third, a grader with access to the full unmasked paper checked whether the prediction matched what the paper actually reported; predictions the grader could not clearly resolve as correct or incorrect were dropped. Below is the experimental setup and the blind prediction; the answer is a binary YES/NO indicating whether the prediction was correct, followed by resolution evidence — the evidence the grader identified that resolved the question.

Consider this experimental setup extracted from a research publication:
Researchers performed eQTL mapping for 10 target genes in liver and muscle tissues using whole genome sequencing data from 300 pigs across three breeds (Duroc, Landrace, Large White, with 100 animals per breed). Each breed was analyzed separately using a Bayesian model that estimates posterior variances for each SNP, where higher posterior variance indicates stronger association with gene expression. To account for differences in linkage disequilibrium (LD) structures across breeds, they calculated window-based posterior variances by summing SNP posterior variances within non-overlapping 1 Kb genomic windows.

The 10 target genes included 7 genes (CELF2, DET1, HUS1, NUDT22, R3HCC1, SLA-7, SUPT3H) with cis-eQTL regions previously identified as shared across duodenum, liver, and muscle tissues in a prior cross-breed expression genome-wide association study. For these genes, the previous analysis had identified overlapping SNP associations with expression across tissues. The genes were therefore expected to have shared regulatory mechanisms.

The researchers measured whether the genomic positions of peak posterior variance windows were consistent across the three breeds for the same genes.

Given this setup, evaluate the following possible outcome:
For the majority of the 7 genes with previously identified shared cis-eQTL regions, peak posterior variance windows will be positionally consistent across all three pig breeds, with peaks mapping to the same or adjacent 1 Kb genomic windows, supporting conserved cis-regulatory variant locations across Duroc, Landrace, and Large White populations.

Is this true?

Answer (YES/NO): NO